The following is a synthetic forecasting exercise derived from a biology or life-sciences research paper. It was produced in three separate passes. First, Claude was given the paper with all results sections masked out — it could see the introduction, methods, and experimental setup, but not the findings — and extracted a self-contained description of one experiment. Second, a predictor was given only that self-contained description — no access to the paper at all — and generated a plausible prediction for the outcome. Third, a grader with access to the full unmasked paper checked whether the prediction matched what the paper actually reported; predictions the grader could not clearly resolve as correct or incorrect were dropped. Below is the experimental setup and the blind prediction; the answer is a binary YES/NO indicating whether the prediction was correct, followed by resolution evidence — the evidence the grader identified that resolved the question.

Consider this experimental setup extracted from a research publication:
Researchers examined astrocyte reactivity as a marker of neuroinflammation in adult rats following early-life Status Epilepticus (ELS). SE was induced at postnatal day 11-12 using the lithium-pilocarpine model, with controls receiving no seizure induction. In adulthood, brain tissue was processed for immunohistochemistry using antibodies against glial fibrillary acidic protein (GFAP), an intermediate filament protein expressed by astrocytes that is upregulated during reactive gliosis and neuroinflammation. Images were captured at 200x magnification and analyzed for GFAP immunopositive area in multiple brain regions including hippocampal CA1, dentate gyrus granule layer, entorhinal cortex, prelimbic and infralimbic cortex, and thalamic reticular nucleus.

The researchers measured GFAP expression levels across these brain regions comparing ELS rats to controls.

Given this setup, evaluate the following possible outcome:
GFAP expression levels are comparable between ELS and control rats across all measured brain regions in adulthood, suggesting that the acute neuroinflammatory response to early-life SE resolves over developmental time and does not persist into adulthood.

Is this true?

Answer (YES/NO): NO